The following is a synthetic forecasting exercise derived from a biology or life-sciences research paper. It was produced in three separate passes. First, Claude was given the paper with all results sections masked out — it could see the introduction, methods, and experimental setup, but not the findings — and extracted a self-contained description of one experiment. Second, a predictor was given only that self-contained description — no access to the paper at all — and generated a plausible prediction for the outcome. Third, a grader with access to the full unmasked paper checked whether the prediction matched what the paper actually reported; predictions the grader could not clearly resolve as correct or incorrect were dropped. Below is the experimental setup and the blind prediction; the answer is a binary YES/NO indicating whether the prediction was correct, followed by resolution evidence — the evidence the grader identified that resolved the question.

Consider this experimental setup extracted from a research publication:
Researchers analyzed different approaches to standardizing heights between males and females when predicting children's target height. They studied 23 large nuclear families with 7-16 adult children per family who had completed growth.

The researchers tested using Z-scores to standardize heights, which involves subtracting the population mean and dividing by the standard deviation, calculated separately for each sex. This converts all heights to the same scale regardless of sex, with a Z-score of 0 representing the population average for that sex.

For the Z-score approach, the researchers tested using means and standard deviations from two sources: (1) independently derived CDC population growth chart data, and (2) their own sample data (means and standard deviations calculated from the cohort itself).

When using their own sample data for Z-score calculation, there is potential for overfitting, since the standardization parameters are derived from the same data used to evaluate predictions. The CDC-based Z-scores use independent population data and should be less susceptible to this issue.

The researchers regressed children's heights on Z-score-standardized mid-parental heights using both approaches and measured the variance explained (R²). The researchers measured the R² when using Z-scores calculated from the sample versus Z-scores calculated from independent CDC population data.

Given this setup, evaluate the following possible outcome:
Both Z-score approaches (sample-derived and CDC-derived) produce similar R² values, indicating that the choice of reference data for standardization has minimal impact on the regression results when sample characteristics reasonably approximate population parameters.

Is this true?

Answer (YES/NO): NO